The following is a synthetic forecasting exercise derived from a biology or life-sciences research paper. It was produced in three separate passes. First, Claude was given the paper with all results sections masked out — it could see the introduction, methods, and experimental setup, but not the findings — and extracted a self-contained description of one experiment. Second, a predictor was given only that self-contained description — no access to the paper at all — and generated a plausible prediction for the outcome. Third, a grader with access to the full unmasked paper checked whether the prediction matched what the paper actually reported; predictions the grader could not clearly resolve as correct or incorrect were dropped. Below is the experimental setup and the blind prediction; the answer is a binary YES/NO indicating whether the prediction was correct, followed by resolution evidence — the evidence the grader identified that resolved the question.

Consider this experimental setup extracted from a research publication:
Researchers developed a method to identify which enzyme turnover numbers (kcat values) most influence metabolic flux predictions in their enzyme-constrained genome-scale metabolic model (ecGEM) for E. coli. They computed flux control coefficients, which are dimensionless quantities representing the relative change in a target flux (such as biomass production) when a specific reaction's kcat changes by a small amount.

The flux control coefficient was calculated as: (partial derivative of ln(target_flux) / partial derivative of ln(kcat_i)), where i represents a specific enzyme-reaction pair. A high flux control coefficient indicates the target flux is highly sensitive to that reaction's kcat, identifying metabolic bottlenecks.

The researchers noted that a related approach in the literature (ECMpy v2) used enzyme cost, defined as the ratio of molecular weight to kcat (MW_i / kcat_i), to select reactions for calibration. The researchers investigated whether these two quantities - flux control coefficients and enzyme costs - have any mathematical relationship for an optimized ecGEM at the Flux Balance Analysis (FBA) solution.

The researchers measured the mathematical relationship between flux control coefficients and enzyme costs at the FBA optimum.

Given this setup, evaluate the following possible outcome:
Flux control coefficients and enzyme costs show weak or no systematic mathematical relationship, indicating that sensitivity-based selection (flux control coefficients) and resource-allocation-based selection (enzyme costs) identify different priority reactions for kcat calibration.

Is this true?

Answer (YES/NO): NO